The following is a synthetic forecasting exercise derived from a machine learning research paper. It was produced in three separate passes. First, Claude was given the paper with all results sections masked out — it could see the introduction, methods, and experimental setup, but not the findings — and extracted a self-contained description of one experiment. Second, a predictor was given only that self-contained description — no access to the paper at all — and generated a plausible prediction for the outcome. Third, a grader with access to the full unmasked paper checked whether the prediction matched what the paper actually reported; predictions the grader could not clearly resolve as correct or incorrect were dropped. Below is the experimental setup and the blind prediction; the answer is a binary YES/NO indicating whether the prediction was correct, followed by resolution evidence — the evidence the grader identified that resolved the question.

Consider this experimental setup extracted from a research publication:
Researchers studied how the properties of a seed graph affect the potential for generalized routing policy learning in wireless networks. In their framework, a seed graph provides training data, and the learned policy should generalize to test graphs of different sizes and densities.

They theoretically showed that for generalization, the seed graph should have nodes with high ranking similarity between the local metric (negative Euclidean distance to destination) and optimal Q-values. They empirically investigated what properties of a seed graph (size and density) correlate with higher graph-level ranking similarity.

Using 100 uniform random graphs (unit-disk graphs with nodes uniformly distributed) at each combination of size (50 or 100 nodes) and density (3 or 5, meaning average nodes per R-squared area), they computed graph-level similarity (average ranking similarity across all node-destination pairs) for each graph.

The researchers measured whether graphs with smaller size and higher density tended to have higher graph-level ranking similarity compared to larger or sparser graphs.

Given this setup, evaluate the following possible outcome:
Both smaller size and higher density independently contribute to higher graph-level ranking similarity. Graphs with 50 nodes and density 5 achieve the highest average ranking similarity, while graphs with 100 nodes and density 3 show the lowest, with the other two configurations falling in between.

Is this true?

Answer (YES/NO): YES